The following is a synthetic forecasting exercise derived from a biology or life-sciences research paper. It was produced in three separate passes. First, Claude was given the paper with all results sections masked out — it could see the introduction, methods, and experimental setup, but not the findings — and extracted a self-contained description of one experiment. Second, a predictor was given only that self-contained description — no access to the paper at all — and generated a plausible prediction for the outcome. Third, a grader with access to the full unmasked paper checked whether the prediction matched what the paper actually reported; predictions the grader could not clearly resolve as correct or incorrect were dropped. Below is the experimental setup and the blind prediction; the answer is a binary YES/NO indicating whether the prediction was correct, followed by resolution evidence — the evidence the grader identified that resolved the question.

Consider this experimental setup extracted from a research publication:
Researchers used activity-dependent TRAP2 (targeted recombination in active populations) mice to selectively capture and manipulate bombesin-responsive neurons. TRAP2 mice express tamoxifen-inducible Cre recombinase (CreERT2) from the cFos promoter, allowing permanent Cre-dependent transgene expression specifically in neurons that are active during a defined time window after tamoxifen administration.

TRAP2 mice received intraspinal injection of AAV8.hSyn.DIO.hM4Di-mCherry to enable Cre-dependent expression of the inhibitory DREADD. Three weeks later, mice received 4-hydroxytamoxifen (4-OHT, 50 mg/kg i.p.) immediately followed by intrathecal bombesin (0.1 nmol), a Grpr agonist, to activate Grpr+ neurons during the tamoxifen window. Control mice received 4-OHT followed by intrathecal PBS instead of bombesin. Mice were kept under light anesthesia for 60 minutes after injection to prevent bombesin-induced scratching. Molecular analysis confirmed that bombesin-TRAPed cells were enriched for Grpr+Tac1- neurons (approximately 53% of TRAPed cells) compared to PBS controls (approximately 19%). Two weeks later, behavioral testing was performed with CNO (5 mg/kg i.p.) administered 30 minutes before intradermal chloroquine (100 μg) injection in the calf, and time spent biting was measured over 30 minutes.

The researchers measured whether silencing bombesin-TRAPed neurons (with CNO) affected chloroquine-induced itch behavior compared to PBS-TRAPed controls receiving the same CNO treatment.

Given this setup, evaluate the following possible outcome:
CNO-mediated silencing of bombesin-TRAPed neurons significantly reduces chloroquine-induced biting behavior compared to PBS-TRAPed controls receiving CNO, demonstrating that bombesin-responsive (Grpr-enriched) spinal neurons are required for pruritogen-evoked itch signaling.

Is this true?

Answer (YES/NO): YES